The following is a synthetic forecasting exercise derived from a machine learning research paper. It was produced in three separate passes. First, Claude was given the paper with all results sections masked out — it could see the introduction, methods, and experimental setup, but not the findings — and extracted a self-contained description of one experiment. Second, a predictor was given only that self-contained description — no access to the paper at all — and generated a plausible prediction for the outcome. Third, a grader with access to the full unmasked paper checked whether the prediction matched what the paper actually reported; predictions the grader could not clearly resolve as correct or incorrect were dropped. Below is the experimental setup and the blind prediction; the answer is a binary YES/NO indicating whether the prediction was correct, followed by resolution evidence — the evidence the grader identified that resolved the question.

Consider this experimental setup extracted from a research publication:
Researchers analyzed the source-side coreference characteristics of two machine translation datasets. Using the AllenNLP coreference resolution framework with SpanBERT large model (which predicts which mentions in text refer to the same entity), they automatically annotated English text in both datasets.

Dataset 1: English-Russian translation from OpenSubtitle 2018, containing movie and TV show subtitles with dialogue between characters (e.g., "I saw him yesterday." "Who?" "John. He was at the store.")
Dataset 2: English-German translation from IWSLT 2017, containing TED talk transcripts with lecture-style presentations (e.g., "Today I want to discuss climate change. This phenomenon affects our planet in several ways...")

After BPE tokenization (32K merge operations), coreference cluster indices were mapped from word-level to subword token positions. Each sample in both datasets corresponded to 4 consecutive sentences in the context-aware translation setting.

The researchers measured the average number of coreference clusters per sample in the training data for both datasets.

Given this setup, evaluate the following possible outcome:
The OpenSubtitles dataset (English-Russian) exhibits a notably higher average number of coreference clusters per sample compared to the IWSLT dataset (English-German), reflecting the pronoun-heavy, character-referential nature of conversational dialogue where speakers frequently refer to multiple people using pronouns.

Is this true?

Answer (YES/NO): NO